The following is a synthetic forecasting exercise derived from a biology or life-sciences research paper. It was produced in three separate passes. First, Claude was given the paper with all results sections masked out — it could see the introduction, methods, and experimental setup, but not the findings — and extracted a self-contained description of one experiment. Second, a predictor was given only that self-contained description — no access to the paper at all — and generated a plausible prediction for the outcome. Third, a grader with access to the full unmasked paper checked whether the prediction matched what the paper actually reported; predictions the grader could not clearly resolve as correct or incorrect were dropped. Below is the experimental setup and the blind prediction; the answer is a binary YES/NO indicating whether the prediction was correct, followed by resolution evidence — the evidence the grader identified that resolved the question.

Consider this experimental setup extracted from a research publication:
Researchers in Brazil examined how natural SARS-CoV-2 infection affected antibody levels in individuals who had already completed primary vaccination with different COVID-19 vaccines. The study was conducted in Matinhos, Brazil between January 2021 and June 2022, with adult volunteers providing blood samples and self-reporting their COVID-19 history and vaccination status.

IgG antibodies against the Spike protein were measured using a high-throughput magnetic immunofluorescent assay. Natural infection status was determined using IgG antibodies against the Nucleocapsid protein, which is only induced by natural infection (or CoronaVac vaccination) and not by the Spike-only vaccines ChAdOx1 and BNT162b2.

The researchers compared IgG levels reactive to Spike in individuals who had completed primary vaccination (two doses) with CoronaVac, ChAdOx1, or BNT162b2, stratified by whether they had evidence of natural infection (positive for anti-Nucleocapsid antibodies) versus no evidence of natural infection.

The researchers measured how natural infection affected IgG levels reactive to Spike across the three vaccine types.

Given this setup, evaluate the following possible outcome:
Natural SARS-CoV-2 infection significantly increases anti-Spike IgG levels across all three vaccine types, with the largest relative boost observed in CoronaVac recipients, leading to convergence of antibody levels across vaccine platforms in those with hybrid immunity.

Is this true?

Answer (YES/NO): NO